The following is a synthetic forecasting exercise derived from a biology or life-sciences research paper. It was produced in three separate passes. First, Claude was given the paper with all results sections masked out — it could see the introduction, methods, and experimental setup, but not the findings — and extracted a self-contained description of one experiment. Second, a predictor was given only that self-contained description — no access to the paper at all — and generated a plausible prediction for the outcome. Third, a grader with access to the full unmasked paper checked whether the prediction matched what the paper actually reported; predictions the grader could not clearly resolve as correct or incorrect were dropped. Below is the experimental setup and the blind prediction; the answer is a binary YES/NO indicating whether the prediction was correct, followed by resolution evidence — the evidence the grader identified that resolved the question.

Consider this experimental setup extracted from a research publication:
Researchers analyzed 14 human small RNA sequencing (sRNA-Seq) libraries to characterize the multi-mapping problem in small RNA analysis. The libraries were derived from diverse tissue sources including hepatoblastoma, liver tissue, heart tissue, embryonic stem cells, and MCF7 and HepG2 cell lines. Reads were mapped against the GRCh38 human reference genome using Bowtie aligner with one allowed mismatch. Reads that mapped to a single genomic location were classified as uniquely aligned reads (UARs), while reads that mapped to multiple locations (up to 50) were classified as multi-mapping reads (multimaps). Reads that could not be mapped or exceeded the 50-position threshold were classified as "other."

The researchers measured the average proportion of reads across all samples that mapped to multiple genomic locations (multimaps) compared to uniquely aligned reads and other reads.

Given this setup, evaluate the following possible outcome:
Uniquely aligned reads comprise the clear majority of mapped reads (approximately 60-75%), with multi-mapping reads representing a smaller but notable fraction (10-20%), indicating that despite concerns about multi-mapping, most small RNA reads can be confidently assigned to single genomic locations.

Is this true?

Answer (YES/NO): NO